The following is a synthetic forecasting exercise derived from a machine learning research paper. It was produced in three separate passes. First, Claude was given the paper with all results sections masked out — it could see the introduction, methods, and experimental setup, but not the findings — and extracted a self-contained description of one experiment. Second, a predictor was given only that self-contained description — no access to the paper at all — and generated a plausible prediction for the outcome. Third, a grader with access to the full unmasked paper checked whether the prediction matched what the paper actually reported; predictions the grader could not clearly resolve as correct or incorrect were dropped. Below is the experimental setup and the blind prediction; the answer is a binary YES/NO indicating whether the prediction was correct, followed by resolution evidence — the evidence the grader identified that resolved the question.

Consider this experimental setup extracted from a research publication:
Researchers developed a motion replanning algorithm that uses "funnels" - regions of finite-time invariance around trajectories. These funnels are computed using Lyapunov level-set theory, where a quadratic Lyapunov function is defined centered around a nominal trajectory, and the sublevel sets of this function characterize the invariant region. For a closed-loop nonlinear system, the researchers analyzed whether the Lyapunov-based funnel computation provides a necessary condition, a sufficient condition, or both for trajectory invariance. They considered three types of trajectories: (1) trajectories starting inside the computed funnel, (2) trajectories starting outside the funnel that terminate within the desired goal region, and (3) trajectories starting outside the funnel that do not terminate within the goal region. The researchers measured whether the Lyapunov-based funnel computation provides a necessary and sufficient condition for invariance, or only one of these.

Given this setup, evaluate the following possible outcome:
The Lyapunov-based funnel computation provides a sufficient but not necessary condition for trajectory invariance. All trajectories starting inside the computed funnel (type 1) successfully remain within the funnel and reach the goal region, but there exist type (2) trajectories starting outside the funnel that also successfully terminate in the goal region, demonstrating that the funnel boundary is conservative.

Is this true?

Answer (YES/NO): YES